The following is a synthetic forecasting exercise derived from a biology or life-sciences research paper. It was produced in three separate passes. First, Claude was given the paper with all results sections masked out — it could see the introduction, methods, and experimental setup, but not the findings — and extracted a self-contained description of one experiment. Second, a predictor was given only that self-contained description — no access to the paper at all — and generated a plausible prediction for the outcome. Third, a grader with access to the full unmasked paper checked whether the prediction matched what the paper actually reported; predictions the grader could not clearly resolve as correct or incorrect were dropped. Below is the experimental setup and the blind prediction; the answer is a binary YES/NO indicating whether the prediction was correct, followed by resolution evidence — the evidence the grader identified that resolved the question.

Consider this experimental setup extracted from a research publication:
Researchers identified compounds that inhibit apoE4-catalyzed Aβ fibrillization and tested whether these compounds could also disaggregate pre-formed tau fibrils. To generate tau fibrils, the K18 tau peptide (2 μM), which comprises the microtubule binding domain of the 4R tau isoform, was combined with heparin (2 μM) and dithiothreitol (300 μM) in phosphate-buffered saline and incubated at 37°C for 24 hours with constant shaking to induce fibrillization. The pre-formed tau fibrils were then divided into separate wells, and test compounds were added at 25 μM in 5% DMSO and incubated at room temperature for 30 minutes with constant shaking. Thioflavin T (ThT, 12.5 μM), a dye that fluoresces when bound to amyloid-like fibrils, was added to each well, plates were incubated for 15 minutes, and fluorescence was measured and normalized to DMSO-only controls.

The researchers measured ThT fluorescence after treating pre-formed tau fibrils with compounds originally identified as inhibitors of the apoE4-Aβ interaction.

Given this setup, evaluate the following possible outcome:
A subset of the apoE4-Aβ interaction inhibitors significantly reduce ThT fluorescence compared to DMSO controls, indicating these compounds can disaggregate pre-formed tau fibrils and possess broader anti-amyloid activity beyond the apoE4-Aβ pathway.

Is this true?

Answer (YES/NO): YES